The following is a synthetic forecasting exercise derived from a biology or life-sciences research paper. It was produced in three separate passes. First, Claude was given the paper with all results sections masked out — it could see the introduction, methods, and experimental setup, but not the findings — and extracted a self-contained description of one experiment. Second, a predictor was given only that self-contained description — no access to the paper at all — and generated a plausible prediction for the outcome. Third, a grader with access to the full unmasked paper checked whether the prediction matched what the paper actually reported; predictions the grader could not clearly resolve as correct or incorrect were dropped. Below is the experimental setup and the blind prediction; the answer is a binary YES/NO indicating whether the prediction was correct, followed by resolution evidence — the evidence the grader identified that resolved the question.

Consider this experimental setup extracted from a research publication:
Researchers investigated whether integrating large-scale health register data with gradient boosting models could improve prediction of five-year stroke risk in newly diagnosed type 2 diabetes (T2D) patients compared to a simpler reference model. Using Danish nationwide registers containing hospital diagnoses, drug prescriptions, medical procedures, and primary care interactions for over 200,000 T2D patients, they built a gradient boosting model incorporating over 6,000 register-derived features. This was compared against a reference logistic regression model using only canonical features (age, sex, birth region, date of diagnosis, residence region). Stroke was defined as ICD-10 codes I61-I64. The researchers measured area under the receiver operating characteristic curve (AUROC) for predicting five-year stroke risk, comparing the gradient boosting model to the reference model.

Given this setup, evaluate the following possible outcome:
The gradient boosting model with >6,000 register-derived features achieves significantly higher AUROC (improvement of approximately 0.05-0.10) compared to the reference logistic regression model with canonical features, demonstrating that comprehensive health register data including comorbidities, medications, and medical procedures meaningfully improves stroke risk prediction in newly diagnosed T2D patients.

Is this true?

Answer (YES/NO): NO